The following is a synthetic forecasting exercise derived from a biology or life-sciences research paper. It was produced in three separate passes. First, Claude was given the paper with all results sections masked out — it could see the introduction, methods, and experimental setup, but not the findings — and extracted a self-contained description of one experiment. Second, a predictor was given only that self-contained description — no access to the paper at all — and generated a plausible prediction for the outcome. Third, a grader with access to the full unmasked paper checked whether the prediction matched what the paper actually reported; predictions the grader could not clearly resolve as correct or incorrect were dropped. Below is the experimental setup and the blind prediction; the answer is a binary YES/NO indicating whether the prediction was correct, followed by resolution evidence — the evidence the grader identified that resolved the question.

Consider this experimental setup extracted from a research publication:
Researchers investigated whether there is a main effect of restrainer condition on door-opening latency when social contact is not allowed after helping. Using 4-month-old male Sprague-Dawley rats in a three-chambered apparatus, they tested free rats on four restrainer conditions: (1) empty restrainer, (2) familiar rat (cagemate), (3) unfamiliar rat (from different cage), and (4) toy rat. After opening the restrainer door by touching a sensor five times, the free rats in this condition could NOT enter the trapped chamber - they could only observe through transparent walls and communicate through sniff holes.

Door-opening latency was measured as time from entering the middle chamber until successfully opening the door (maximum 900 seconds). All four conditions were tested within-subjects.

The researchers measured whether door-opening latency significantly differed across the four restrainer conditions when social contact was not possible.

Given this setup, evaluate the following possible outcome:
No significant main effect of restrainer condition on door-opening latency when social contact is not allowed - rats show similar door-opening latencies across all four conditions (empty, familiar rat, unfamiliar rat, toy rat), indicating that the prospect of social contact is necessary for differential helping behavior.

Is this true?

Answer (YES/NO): NO